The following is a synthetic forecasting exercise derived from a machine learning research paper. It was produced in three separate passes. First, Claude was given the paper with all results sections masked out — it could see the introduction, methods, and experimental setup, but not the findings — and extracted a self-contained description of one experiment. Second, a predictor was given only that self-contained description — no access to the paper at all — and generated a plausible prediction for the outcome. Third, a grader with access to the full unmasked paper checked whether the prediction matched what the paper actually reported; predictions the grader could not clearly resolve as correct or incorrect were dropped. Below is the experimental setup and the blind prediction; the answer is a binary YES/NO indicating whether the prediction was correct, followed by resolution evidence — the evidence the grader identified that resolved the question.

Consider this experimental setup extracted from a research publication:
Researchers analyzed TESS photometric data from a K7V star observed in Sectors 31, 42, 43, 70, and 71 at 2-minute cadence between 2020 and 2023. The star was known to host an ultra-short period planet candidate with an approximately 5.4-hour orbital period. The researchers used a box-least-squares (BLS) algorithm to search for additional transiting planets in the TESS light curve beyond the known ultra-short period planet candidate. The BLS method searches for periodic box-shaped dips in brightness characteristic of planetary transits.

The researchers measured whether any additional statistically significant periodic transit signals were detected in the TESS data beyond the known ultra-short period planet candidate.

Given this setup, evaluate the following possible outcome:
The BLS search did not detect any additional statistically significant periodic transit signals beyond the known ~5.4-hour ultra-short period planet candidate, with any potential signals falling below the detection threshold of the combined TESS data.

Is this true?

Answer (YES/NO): YES